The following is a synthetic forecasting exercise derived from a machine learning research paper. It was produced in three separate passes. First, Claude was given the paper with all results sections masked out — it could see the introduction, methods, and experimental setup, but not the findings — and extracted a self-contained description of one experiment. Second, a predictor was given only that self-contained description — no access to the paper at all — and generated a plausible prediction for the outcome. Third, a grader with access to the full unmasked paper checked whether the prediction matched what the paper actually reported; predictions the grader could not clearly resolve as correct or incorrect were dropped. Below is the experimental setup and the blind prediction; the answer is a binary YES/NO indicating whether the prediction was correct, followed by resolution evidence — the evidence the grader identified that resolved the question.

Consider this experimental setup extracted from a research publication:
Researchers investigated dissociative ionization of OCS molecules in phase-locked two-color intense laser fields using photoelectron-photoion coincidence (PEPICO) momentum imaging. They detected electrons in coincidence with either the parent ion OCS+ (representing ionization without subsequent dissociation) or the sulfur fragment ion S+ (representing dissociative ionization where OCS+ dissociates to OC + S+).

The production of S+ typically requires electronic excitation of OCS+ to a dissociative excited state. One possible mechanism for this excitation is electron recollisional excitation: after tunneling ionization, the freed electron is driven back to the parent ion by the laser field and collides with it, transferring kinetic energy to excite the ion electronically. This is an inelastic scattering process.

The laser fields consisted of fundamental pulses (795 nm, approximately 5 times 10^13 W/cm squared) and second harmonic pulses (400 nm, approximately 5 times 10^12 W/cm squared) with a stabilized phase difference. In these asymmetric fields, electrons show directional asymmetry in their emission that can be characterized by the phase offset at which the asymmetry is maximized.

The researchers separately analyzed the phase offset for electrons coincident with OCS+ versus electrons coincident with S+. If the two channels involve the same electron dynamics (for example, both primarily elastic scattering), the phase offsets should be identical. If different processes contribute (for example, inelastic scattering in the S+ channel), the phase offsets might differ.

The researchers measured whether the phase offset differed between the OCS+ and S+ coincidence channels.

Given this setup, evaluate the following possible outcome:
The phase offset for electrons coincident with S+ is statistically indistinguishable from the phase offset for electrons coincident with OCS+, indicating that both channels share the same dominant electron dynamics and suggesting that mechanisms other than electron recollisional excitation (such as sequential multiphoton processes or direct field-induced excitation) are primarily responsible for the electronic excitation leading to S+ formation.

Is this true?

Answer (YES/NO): NO